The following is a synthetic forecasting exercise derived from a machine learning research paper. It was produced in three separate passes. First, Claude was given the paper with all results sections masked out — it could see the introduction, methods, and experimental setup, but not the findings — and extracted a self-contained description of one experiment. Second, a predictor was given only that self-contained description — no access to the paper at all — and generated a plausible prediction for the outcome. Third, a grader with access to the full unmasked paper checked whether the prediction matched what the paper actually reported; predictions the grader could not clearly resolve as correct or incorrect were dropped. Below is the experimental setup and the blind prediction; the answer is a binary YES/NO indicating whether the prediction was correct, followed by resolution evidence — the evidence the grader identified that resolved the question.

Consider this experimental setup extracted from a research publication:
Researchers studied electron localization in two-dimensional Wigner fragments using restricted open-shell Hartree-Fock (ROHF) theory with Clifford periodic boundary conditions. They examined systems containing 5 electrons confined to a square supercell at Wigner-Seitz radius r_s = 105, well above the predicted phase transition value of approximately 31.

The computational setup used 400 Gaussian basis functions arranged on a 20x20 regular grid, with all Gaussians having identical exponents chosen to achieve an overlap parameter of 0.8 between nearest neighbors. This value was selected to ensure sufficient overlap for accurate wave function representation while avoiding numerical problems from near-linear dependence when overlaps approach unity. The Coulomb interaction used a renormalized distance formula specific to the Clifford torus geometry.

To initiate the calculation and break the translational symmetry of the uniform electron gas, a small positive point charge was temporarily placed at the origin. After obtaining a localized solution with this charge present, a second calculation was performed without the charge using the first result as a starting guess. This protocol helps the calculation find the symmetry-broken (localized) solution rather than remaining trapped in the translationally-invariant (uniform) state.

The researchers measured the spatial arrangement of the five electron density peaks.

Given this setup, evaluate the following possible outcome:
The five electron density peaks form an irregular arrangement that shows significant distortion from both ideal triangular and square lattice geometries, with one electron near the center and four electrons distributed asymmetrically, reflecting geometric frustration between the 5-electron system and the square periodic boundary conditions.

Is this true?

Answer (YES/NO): NO